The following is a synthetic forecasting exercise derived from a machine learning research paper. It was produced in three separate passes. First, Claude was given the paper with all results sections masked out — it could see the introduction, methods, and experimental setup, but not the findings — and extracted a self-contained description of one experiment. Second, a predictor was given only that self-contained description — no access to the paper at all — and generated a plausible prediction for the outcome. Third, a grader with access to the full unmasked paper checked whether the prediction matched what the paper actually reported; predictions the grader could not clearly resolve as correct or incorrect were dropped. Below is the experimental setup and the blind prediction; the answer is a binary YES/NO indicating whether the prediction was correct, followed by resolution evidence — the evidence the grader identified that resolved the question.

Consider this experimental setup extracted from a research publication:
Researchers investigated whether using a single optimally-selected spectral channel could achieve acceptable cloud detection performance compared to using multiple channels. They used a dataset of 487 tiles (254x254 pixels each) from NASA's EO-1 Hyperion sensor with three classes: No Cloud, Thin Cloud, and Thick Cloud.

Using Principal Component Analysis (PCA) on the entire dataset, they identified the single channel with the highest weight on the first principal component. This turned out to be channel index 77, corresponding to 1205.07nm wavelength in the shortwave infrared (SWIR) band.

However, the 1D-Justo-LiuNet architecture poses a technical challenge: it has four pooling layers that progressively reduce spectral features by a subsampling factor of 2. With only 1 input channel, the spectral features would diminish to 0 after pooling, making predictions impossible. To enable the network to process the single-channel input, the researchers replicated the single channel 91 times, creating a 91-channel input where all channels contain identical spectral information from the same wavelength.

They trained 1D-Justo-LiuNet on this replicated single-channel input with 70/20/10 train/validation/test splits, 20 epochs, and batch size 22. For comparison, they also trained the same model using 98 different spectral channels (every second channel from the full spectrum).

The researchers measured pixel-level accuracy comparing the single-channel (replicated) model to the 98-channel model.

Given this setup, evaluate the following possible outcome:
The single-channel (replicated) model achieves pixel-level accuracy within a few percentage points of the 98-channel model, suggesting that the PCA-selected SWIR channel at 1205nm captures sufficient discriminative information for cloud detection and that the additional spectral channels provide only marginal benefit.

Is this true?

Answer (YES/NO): NO